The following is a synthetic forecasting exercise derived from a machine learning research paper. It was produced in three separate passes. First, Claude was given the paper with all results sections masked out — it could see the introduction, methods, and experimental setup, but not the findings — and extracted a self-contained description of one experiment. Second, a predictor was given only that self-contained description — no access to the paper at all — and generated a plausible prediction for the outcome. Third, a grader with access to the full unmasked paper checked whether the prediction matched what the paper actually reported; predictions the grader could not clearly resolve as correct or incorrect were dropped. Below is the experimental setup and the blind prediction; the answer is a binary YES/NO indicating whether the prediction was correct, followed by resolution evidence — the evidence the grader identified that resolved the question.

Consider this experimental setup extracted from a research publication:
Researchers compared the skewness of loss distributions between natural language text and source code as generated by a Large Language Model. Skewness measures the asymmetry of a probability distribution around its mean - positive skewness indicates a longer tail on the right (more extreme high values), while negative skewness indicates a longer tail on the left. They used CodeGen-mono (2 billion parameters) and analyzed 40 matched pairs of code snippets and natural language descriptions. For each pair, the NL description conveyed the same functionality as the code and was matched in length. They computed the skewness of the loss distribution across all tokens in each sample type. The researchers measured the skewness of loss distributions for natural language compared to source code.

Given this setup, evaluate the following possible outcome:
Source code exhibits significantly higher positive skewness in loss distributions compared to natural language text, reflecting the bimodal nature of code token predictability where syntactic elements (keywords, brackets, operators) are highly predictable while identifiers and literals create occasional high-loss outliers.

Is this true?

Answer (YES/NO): NO